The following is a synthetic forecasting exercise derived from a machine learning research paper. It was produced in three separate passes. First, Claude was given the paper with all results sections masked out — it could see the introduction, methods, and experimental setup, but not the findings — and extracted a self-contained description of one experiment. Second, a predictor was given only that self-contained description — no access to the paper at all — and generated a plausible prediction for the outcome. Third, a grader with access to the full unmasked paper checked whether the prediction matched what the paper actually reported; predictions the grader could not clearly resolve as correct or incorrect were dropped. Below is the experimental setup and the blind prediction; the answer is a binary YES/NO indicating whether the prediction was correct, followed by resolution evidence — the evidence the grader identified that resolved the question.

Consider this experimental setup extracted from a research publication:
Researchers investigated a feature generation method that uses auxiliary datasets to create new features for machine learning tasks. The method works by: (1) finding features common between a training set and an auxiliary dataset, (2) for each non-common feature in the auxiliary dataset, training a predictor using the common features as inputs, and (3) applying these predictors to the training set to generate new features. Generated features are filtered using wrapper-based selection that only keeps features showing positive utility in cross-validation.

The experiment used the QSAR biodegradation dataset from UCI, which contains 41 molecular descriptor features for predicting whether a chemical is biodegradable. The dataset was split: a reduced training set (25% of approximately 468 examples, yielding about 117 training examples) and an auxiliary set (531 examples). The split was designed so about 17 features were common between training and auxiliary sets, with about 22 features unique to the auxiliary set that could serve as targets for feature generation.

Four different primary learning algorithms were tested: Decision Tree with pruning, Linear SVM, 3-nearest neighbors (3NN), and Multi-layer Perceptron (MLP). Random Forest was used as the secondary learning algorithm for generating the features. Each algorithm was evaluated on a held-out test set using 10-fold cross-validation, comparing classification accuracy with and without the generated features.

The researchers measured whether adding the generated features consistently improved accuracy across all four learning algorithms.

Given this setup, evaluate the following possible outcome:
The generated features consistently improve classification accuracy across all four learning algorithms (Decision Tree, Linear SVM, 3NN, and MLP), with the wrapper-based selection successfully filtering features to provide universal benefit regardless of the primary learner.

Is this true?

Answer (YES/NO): NO